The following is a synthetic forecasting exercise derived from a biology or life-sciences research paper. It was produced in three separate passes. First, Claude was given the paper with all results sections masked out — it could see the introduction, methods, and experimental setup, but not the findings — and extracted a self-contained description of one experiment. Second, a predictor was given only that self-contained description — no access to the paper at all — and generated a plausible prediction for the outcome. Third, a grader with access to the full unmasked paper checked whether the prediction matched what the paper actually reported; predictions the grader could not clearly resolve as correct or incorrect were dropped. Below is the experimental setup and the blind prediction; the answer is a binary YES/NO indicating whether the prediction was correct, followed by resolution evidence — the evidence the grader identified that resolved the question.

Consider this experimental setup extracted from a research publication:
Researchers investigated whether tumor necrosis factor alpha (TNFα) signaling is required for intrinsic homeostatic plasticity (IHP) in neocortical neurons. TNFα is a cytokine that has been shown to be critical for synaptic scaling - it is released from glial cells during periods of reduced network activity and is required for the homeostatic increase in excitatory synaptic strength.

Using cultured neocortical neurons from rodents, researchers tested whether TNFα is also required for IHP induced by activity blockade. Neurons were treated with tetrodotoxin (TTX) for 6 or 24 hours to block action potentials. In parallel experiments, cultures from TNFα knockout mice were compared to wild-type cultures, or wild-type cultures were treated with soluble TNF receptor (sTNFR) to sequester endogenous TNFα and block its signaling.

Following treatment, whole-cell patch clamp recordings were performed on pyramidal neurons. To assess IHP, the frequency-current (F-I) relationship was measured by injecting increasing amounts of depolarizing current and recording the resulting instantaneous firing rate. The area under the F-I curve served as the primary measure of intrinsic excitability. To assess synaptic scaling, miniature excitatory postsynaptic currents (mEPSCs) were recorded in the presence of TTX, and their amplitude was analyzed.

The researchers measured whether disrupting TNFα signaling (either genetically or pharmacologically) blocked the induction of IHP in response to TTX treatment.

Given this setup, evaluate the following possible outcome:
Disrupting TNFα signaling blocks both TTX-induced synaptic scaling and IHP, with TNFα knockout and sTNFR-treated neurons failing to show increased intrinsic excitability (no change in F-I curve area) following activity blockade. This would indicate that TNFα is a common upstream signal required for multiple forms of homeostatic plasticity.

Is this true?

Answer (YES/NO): YES